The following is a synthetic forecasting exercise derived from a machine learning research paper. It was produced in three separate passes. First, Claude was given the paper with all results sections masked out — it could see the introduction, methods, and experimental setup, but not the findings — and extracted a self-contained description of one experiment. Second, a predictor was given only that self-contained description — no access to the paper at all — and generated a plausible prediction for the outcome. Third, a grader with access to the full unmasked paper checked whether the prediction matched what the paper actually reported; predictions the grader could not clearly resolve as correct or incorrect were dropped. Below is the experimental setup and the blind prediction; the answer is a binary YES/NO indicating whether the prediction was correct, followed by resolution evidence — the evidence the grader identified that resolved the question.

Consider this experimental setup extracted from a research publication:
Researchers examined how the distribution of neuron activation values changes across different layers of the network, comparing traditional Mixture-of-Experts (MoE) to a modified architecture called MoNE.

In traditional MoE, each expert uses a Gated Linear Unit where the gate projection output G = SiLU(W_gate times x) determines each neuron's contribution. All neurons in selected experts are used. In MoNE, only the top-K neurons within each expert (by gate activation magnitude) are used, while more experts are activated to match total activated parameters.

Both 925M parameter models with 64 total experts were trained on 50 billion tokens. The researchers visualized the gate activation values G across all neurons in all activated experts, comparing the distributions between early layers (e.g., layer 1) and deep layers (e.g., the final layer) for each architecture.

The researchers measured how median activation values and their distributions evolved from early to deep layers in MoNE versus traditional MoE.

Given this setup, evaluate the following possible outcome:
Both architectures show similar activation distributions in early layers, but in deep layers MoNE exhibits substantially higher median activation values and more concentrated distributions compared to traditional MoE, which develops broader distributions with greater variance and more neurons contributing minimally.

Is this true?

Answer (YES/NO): NO